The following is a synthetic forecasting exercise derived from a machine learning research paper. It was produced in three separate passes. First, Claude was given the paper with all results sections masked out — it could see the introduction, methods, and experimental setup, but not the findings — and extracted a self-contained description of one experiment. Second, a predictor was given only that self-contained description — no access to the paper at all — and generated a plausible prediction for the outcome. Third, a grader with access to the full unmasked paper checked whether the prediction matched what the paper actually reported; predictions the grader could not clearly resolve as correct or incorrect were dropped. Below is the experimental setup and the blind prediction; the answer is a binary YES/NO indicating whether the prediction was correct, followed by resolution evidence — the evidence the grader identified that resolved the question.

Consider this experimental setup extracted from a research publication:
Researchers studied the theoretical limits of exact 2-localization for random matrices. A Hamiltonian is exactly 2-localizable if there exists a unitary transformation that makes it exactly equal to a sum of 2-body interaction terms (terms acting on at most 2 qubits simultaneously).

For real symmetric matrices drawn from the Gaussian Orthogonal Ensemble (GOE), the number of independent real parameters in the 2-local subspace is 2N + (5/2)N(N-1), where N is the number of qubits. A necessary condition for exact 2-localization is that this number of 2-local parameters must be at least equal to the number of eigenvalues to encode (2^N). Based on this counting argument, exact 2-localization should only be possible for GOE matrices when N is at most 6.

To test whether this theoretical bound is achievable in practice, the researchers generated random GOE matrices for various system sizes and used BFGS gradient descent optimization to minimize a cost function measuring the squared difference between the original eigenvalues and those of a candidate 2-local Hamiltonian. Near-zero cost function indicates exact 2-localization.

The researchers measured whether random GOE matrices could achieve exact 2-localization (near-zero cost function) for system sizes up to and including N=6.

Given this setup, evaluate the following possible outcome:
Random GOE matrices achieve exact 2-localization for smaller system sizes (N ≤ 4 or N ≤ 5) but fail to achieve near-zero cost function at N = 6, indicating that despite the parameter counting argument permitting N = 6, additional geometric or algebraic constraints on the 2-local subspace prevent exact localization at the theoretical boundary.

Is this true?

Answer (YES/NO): NO